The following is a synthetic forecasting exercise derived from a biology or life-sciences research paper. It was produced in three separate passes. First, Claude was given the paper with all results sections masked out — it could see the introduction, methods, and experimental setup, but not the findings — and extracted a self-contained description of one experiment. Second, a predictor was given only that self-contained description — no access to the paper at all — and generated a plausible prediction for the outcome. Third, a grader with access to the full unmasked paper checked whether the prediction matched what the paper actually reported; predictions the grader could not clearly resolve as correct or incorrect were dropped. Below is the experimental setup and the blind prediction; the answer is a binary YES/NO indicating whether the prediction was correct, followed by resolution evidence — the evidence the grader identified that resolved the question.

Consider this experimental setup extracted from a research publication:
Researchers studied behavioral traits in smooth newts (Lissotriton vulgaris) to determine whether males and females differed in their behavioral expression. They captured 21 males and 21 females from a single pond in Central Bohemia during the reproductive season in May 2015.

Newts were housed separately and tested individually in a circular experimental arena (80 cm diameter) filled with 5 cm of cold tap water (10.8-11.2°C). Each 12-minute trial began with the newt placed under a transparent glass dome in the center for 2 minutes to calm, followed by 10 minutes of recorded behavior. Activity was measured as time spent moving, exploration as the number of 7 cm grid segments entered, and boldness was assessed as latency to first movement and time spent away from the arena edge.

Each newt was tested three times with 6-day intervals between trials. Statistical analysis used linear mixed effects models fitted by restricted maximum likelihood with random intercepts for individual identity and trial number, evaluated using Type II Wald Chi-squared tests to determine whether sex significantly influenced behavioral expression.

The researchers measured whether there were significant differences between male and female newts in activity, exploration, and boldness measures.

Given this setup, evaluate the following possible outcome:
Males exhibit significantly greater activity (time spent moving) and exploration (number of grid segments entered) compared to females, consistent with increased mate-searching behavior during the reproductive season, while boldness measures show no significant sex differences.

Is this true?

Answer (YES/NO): NO